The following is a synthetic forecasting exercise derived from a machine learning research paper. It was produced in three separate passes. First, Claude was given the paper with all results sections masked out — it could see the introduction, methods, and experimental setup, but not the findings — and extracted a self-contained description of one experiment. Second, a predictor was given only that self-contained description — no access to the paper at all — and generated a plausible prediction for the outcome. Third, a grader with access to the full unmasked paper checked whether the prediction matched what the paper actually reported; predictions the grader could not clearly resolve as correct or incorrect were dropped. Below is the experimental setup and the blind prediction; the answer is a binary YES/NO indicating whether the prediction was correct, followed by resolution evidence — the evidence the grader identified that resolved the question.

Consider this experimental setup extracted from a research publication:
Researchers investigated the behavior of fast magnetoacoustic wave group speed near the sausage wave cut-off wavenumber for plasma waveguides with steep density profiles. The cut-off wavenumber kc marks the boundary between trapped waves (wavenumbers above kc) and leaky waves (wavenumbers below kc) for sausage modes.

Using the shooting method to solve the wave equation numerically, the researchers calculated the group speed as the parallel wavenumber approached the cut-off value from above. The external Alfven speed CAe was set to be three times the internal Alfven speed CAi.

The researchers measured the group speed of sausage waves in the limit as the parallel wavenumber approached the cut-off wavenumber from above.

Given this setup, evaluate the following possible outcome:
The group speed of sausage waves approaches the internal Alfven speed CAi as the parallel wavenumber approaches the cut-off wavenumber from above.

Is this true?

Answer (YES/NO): NO